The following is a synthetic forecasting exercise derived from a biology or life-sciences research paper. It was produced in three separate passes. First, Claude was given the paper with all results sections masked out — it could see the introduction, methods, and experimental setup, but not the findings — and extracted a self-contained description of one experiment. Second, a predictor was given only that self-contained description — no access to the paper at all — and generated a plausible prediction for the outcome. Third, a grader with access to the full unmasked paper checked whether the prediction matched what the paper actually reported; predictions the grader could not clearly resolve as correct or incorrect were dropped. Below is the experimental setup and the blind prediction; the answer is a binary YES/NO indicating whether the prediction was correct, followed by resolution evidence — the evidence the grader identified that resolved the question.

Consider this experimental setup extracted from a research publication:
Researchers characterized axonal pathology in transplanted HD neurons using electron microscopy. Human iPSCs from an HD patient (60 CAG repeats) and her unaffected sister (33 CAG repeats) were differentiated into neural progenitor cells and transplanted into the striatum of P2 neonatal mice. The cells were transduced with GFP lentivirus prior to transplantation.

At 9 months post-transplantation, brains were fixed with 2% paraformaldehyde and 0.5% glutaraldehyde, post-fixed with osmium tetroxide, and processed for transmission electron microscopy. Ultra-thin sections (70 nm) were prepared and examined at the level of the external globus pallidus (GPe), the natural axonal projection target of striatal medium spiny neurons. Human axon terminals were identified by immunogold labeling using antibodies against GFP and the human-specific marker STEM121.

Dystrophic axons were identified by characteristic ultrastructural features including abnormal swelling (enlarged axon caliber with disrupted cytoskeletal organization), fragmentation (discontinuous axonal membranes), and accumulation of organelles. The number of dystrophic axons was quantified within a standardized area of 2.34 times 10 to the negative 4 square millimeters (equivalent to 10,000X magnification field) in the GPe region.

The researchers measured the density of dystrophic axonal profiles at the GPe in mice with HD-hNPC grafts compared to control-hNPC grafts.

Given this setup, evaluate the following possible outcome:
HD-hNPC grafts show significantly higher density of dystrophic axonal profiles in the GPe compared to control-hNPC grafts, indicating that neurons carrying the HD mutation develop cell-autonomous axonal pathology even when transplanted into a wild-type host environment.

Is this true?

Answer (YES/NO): YES